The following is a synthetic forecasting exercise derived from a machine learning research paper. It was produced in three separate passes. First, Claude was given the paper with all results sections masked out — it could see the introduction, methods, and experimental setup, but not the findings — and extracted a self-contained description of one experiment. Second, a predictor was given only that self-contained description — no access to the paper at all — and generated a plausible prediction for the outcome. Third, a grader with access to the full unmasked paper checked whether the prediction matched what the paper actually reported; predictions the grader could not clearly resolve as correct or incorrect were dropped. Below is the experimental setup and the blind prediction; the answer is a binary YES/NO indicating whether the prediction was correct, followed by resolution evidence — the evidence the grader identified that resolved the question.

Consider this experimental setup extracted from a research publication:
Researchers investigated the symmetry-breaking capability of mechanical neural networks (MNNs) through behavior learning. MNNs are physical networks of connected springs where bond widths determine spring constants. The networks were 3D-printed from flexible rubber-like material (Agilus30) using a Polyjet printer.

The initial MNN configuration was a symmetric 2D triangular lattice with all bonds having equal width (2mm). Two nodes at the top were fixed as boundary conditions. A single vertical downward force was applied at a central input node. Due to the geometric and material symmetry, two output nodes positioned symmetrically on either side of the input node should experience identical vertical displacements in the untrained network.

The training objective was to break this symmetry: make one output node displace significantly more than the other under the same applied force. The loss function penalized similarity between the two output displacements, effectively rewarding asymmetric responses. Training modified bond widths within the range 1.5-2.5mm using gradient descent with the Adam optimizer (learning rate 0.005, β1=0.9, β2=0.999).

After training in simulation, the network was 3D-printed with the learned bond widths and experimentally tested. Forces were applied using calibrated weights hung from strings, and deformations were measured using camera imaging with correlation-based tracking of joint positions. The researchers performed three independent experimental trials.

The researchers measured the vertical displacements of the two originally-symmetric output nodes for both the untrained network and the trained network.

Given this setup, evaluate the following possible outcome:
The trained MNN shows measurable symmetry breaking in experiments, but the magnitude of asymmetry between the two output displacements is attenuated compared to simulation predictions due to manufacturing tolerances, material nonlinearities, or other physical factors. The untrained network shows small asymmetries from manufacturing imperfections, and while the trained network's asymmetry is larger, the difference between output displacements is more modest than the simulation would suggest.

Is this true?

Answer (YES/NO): NO